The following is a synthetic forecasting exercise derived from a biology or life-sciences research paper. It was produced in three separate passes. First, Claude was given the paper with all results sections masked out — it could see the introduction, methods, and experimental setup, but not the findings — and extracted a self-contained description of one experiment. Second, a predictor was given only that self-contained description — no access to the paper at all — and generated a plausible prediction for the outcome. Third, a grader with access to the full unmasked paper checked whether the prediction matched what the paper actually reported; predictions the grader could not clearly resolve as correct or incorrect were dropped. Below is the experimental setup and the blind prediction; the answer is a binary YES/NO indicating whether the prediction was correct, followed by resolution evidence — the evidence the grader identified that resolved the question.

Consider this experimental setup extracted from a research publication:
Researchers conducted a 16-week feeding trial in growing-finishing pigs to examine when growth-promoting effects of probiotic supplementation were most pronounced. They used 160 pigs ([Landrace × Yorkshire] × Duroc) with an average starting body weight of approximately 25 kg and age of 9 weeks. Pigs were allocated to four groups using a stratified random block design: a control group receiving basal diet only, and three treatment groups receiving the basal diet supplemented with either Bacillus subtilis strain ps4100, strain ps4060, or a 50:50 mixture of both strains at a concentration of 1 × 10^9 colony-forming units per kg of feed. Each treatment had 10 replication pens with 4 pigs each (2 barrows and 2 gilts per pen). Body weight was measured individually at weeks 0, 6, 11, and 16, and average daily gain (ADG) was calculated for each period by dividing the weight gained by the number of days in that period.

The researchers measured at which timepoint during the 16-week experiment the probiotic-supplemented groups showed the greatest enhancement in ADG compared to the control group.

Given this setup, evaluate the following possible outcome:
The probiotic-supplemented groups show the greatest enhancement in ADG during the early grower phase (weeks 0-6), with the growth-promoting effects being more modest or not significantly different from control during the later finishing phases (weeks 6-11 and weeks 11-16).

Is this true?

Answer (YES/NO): YES